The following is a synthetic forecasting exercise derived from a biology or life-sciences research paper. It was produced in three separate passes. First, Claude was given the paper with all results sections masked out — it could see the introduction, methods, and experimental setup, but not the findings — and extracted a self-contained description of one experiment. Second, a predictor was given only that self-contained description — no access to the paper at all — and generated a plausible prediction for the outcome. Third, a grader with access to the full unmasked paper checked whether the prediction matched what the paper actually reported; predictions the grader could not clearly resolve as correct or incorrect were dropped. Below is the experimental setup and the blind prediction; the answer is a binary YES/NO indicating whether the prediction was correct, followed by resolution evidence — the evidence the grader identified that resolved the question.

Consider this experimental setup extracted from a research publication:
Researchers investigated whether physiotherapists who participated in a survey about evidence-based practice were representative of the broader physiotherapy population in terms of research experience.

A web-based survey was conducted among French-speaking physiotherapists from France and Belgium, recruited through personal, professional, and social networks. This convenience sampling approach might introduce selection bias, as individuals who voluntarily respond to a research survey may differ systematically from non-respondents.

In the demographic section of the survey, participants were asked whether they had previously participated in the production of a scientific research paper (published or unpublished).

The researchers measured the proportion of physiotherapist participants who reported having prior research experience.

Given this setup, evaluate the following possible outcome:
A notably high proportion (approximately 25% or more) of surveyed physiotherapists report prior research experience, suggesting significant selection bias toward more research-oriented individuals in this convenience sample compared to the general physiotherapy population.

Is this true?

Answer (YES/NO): YES